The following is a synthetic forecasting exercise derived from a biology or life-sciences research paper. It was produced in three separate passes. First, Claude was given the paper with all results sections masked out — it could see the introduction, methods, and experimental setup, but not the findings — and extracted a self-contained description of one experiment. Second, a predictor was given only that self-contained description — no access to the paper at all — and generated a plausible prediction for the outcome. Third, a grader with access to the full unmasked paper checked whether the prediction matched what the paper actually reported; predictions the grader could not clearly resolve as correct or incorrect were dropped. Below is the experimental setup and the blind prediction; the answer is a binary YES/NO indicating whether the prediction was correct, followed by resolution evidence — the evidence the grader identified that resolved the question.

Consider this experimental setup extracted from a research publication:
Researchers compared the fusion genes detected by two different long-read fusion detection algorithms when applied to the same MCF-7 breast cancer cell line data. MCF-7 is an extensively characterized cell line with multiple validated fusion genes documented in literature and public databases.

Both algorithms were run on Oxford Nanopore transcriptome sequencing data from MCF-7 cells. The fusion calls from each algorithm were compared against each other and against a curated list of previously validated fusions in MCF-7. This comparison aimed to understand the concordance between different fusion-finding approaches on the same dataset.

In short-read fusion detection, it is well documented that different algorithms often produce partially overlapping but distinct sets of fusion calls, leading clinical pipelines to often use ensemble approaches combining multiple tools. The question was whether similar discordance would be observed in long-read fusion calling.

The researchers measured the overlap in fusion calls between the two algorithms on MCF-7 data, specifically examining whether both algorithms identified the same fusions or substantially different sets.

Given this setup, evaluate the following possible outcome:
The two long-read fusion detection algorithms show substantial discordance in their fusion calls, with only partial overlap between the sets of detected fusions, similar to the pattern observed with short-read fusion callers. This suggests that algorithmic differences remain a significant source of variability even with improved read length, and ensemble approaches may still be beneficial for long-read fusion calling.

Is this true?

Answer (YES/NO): YES